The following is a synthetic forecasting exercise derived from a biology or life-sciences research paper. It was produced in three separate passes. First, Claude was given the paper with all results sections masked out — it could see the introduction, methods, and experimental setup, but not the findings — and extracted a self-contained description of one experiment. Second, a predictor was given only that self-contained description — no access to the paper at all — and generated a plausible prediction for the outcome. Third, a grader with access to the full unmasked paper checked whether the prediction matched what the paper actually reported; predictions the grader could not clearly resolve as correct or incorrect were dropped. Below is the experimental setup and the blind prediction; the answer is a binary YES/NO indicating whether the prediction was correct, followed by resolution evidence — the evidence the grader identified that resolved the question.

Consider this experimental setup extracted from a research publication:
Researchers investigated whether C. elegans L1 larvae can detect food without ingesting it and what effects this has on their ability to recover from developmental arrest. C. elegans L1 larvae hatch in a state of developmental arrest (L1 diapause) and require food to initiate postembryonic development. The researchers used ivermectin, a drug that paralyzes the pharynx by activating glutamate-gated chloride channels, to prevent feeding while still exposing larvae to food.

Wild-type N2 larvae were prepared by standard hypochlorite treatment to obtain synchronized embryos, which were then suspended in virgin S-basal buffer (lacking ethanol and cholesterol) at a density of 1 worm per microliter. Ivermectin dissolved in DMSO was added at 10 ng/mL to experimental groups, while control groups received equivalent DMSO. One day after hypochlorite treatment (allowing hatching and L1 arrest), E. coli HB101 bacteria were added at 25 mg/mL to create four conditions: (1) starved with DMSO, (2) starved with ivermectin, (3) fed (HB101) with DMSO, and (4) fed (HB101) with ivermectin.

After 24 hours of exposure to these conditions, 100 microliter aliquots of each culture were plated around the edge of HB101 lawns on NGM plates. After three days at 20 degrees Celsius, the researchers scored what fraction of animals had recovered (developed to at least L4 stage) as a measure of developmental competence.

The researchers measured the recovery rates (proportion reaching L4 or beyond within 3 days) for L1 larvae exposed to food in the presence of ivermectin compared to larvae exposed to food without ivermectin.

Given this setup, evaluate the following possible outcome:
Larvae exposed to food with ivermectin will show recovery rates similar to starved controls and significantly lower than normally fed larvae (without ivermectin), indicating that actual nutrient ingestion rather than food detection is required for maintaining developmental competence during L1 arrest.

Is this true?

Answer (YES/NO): NO